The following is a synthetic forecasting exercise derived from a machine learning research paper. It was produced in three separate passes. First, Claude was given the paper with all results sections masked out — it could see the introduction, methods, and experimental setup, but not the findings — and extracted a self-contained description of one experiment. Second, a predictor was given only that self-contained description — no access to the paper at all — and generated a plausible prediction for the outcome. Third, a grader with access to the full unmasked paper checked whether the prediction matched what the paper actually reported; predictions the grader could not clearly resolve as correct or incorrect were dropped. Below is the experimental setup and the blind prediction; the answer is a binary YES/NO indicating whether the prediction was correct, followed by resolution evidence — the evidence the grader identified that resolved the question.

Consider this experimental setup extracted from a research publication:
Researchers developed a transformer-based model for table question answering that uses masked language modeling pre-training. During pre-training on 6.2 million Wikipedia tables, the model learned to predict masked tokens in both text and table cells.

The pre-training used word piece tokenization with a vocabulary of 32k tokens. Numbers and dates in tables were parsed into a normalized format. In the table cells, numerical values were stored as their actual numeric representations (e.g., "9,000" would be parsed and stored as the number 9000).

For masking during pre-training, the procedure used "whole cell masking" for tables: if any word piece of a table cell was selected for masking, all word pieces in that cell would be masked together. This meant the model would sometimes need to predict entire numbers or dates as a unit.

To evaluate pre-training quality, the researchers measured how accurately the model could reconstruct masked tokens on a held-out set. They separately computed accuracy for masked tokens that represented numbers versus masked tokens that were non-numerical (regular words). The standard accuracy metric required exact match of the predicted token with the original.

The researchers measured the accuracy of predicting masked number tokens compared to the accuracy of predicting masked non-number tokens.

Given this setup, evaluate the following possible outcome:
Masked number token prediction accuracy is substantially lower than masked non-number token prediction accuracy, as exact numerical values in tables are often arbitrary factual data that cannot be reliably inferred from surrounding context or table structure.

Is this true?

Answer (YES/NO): YES